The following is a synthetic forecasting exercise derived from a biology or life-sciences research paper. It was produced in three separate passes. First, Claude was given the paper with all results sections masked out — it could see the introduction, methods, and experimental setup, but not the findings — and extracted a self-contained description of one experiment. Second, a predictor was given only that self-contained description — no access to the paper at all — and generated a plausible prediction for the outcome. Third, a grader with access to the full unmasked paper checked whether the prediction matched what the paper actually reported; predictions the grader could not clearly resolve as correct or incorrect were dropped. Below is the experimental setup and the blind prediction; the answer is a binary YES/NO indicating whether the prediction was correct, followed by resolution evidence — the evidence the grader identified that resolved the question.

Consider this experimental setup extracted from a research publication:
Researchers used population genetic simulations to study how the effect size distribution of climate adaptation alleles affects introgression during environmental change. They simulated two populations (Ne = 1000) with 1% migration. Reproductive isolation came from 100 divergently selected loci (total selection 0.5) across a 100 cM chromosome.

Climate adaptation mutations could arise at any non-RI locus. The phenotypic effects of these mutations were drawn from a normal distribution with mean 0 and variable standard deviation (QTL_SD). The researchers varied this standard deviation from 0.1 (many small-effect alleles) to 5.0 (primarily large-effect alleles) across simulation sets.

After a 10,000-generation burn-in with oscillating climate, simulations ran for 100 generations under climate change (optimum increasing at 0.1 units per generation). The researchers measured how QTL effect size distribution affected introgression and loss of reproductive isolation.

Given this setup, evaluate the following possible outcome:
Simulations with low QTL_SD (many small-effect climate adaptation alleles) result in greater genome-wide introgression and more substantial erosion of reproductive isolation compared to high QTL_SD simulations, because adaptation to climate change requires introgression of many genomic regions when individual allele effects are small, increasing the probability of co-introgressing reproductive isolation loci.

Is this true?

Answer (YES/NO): YES